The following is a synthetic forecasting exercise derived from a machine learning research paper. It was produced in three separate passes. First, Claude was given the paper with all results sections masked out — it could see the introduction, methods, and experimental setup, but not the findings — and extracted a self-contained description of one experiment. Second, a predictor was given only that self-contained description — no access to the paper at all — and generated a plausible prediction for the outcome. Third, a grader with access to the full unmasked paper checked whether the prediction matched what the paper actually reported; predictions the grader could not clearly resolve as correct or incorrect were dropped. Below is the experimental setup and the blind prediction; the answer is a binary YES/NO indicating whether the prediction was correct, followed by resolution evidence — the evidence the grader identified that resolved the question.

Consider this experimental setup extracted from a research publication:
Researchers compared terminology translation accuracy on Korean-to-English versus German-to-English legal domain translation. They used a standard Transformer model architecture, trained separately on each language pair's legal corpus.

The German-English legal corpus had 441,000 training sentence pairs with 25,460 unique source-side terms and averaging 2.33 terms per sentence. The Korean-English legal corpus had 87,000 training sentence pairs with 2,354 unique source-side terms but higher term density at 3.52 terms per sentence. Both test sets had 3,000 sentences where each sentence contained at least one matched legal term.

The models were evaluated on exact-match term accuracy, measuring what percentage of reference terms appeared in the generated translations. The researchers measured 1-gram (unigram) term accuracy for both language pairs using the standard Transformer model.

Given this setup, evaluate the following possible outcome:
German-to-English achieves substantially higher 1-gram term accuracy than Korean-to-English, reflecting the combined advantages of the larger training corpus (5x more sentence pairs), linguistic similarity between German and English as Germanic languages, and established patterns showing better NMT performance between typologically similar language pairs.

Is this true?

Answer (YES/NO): YES